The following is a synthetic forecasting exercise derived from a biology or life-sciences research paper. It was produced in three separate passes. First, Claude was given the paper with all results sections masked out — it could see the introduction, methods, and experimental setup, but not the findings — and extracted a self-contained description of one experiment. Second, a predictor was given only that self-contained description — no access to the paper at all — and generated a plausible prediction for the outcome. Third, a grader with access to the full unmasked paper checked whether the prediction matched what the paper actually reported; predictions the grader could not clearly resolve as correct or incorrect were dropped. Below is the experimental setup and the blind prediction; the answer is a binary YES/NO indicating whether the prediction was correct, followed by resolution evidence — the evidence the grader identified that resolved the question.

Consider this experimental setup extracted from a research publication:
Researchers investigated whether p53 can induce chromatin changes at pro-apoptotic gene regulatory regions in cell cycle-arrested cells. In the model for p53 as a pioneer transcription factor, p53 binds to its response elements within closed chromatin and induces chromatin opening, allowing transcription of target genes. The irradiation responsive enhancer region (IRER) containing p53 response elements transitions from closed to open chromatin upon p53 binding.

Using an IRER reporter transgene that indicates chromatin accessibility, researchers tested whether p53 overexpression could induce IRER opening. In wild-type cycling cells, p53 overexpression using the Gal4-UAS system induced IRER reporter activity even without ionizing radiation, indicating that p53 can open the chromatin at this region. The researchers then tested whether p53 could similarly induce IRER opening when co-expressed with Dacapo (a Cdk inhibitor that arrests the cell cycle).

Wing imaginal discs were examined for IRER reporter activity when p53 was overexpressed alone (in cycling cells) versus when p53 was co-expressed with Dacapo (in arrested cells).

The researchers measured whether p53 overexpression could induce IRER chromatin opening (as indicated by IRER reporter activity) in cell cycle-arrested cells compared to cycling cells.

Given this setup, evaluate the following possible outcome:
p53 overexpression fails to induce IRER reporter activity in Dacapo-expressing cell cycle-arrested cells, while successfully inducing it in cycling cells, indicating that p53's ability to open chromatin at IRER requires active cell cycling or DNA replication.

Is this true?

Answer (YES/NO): YES